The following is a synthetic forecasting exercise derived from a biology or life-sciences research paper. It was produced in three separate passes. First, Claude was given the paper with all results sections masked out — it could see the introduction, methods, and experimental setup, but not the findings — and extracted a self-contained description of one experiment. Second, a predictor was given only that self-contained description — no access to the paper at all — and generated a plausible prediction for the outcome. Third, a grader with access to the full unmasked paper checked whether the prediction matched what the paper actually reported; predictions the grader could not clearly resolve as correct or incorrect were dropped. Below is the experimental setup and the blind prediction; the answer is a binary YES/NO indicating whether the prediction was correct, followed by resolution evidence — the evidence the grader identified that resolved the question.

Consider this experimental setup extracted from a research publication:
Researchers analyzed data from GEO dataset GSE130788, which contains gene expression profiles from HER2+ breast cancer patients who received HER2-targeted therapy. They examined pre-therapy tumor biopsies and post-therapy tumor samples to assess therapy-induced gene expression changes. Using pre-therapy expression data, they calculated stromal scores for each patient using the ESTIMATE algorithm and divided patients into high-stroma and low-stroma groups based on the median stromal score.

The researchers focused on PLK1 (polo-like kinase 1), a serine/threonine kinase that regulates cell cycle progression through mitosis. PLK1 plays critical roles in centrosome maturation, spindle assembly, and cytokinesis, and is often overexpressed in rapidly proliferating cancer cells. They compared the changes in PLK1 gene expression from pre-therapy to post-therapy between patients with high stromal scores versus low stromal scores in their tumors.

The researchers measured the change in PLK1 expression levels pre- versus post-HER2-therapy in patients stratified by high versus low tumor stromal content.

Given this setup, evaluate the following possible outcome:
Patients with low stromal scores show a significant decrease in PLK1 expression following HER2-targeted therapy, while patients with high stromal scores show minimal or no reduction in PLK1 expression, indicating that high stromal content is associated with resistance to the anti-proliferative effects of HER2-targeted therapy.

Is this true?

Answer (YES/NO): YES